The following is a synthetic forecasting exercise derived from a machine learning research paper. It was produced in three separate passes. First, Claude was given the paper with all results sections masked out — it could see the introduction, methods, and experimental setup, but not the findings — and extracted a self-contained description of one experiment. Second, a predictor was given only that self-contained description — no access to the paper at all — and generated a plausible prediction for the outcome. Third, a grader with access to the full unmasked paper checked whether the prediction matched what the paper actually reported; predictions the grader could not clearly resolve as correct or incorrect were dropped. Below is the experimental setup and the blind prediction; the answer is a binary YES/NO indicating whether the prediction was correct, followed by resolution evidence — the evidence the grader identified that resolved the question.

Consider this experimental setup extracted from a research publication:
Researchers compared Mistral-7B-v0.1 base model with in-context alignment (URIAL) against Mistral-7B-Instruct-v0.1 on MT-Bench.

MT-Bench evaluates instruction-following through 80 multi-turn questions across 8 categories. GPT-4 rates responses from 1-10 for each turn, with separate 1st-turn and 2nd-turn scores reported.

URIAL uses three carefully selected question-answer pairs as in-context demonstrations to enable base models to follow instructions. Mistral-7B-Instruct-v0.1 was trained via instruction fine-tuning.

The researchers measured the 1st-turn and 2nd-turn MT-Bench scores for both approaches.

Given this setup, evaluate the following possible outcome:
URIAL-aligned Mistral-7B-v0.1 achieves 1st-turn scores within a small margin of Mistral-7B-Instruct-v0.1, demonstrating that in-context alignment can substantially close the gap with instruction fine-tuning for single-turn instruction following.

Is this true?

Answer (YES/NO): YES